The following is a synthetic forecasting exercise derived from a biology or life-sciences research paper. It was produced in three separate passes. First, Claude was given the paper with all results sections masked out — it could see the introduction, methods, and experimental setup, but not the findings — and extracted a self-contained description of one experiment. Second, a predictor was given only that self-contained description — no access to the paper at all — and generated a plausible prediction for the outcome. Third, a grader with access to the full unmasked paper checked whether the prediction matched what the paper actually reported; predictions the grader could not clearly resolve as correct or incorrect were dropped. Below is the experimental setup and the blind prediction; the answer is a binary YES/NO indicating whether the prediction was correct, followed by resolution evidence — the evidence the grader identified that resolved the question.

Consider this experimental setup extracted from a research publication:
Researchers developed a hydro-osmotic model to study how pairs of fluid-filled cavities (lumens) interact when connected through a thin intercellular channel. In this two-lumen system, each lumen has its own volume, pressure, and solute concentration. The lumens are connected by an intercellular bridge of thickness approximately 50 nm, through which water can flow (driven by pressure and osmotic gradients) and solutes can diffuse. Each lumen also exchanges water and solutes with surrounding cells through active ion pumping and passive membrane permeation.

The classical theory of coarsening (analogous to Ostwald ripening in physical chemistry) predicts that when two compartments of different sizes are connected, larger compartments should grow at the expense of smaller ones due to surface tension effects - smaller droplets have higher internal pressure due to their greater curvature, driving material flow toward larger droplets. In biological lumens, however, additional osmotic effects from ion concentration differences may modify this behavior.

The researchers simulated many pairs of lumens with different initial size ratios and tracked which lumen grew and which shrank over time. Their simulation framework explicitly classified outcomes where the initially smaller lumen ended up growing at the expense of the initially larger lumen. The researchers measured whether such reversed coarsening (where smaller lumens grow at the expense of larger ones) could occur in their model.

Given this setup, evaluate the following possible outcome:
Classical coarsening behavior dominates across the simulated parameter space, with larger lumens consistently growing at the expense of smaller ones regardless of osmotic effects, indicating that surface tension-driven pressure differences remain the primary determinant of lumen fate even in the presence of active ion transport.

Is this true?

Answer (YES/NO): NO